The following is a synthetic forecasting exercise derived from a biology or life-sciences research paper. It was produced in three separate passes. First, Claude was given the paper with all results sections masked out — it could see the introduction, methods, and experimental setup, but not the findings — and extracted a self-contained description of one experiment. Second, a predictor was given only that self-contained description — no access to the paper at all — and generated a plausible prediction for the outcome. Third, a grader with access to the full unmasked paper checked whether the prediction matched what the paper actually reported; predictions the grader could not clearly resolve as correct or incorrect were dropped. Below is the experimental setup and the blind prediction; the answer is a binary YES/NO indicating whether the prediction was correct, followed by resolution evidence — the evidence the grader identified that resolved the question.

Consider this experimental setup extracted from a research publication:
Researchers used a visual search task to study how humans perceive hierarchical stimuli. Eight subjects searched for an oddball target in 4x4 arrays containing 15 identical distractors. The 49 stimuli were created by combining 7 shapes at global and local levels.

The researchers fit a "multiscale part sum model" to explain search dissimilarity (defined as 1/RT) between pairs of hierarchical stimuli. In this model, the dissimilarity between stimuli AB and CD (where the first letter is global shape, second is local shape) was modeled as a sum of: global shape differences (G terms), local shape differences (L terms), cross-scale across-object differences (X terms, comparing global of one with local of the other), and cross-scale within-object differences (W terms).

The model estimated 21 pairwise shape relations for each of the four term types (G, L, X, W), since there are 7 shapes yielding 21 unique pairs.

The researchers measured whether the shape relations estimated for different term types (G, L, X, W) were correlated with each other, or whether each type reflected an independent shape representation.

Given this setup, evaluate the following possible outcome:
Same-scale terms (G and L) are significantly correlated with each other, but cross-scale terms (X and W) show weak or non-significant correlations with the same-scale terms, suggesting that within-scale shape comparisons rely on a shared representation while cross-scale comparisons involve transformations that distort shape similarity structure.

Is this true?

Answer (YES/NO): NO